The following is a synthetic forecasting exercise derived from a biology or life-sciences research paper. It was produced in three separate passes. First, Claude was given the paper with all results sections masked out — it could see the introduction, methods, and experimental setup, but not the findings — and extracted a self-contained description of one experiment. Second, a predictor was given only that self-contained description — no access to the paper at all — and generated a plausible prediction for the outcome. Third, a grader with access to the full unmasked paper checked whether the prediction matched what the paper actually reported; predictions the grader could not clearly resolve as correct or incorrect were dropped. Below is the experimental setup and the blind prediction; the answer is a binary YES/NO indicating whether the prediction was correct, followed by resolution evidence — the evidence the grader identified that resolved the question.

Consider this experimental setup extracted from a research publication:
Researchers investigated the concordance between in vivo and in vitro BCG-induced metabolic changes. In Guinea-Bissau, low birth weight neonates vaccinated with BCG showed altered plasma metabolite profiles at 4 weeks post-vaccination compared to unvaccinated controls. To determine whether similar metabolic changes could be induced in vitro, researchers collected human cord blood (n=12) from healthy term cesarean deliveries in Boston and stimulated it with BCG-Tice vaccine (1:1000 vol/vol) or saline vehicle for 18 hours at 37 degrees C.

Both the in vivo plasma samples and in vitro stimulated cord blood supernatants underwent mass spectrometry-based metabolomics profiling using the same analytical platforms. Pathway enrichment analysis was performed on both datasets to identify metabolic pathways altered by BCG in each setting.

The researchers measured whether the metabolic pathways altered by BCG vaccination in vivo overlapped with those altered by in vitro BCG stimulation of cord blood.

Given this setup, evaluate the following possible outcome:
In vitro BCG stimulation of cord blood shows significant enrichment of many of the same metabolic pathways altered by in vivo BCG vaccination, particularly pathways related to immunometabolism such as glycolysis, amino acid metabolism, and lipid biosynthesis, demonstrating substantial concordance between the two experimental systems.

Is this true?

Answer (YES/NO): YES